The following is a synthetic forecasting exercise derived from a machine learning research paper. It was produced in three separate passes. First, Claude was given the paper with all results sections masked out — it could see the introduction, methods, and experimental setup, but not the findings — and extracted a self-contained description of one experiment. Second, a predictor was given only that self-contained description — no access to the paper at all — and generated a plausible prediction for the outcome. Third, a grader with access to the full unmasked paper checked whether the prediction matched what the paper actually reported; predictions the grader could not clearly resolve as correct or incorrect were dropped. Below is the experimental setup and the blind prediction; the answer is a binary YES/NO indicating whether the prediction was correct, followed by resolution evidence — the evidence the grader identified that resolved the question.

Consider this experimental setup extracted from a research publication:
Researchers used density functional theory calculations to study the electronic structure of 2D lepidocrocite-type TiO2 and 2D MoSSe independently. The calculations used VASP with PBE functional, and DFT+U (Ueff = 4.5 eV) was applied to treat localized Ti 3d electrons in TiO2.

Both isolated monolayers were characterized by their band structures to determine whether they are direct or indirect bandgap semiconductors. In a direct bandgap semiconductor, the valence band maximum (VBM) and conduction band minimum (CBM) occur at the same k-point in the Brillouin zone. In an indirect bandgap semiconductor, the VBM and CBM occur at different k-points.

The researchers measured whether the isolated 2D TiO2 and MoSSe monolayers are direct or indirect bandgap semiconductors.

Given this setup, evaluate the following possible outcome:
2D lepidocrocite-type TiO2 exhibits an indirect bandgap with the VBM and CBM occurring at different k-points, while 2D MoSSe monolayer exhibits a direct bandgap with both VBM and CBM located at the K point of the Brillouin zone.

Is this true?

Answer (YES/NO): NO